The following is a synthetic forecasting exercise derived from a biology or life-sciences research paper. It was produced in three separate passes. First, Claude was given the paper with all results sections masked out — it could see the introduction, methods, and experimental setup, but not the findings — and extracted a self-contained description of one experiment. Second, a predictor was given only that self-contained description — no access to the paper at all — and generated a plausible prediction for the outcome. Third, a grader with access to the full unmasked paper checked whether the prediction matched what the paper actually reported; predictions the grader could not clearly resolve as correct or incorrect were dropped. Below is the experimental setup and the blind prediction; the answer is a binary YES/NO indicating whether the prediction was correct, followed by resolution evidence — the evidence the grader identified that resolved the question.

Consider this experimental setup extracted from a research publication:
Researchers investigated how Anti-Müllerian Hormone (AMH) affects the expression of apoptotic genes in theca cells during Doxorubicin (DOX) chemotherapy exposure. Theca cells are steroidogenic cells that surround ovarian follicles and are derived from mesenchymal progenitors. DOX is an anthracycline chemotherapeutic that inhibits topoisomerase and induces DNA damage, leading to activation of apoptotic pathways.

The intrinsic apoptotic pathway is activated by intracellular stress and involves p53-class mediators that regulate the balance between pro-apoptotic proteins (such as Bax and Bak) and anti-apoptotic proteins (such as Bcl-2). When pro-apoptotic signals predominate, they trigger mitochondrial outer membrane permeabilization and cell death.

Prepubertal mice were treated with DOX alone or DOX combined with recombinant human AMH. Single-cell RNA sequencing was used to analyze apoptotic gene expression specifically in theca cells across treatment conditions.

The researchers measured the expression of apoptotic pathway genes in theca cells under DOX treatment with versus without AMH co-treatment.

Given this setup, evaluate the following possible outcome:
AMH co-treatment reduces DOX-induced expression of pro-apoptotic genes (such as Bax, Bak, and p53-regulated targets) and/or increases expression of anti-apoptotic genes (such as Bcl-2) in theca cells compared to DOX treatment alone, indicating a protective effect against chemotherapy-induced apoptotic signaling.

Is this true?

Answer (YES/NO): YES